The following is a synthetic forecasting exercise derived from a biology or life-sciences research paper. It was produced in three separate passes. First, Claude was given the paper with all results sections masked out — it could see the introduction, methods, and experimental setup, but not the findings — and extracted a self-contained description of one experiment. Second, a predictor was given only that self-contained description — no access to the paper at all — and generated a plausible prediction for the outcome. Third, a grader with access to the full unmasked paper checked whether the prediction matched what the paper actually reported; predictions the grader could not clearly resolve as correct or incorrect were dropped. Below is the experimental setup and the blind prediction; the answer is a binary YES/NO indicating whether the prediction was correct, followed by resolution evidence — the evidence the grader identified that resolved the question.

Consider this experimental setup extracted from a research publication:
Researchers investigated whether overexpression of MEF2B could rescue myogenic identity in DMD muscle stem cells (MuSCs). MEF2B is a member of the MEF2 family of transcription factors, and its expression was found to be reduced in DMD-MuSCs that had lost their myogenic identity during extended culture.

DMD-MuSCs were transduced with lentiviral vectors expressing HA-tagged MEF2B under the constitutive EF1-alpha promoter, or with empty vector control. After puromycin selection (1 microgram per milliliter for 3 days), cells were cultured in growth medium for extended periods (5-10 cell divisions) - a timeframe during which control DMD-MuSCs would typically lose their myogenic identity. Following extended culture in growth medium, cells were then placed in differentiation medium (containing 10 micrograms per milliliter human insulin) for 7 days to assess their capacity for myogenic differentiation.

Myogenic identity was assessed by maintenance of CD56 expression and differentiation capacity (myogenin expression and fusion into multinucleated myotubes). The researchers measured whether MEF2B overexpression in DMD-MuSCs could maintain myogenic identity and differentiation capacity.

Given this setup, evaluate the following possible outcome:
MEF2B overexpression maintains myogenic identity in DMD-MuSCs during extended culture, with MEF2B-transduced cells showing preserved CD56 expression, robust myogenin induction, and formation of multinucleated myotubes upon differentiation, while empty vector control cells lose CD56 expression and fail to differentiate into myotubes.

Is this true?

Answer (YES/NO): NO